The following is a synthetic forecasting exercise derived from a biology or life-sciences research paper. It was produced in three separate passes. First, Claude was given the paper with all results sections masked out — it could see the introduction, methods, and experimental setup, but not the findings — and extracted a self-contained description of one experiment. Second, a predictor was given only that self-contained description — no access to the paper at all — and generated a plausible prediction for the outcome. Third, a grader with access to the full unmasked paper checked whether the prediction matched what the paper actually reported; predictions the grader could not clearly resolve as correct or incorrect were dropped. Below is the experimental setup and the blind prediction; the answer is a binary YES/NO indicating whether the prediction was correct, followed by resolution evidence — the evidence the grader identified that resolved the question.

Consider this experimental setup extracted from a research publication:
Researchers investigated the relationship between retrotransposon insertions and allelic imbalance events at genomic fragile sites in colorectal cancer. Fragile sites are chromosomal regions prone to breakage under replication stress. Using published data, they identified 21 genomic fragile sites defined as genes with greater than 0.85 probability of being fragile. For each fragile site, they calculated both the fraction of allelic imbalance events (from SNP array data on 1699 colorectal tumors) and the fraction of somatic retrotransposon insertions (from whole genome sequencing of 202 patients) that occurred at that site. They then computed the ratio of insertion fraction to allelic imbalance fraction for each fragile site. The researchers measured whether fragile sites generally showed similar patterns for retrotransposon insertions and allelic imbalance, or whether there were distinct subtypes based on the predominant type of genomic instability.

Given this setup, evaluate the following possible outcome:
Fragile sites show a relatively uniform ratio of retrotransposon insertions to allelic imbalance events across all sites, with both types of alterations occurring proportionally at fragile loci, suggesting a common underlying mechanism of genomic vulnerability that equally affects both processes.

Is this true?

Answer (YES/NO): NO